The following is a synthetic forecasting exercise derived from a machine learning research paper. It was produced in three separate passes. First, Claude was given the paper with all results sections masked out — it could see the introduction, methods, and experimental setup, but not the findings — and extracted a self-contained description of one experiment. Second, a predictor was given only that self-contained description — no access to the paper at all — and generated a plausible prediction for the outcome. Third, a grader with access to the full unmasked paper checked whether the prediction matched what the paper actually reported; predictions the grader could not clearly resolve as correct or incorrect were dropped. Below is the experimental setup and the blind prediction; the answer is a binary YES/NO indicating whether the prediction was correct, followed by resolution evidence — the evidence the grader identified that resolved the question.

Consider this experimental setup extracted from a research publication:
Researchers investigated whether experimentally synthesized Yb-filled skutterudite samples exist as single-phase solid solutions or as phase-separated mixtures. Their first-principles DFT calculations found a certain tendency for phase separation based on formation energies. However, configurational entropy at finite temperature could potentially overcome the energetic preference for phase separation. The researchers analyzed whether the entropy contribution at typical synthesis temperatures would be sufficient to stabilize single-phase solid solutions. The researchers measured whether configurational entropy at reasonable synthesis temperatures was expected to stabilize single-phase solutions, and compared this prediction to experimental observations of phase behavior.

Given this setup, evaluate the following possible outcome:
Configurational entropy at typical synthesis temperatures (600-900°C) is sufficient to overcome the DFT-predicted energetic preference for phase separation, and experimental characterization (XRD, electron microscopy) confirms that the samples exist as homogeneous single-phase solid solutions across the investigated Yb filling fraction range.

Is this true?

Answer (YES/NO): NO